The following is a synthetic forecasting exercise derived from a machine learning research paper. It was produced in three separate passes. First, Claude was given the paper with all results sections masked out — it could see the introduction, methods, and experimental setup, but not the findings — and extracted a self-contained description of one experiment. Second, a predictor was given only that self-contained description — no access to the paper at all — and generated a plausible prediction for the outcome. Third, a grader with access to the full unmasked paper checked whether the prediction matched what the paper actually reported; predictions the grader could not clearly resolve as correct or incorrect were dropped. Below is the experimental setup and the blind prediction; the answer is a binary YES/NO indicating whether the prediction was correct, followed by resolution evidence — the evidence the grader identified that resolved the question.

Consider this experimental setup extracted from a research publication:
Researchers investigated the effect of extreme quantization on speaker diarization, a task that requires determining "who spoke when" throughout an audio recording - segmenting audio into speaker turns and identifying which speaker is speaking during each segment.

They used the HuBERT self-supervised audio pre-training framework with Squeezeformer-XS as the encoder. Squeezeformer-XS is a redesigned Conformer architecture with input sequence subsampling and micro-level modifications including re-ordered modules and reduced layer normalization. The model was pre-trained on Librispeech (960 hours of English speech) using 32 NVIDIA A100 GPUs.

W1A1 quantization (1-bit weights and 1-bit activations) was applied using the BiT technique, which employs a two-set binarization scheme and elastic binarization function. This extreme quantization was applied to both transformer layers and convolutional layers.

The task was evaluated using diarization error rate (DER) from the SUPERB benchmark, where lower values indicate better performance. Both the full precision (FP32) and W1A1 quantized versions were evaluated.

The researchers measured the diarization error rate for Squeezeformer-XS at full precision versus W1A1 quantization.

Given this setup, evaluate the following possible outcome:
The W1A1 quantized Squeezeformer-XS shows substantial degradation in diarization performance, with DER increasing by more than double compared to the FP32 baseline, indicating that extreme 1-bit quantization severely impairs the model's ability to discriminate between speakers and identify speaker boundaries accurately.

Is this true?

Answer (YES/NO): NO